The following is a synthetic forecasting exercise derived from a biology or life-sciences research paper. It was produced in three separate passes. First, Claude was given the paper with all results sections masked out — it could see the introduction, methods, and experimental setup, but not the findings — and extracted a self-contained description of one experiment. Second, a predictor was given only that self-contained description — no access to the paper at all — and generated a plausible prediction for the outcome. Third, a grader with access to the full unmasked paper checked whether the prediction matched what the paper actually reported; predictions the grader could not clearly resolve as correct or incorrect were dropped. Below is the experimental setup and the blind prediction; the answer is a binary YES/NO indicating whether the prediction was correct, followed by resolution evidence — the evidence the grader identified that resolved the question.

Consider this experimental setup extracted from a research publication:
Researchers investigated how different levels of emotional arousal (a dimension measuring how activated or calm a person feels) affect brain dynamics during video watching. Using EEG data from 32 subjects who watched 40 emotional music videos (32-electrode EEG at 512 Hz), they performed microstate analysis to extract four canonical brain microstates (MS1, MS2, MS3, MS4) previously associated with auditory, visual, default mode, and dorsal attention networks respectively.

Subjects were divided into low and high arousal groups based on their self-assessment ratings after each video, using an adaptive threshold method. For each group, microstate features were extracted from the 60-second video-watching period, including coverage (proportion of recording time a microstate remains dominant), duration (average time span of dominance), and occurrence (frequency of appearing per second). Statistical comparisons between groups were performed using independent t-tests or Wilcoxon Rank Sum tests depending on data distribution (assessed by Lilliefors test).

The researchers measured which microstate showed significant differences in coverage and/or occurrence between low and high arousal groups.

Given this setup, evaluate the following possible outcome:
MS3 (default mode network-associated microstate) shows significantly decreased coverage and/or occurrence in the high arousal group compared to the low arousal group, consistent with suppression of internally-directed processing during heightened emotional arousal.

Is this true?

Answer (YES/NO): NO